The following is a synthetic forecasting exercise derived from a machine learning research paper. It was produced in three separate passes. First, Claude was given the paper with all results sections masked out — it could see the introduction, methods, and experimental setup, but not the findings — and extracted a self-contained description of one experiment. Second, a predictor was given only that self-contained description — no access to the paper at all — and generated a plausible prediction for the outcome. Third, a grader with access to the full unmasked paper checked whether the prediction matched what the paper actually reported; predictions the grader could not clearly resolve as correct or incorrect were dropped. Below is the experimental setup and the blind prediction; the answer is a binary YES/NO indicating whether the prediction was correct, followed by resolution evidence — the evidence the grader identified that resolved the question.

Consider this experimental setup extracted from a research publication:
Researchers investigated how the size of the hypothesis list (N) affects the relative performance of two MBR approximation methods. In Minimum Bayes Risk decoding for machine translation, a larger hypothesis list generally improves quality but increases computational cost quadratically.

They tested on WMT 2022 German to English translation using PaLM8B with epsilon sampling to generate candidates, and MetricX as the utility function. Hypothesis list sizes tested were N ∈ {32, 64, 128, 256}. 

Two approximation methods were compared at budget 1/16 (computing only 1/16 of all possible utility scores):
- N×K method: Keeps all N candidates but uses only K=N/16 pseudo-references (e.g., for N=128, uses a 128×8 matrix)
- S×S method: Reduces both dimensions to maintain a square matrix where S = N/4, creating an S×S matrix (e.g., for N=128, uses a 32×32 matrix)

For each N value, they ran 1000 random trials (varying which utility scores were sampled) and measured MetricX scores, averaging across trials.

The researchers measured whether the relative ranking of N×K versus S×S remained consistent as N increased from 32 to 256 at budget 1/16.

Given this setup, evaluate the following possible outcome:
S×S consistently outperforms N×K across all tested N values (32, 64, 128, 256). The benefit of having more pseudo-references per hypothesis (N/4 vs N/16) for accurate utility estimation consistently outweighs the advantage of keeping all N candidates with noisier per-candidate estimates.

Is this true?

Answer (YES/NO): YES